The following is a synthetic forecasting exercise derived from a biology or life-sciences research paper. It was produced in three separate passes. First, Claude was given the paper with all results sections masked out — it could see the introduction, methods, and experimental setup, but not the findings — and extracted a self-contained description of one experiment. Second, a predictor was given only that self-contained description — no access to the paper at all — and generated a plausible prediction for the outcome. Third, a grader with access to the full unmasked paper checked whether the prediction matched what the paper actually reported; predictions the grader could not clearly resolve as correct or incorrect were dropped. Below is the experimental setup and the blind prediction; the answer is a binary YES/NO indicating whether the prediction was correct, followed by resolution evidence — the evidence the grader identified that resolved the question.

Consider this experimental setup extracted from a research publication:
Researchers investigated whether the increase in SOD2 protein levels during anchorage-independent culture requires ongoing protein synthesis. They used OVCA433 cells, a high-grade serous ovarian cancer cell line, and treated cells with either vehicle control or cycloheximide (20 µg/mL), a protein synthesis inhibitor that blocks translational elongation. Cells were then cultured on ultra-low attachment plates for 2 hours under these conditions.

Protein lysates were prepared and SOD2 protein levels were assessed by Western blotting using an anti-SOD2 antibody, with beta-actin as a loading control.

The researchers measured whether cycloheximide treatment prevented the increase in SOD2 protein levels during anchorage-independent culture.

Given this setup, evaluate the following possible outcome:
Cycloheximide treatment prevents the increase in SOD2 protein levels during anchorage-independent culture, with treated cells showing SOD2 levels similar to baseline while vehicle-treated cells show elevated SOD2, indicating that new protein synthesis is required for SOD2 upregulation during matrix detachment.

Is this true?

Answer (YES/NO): YES